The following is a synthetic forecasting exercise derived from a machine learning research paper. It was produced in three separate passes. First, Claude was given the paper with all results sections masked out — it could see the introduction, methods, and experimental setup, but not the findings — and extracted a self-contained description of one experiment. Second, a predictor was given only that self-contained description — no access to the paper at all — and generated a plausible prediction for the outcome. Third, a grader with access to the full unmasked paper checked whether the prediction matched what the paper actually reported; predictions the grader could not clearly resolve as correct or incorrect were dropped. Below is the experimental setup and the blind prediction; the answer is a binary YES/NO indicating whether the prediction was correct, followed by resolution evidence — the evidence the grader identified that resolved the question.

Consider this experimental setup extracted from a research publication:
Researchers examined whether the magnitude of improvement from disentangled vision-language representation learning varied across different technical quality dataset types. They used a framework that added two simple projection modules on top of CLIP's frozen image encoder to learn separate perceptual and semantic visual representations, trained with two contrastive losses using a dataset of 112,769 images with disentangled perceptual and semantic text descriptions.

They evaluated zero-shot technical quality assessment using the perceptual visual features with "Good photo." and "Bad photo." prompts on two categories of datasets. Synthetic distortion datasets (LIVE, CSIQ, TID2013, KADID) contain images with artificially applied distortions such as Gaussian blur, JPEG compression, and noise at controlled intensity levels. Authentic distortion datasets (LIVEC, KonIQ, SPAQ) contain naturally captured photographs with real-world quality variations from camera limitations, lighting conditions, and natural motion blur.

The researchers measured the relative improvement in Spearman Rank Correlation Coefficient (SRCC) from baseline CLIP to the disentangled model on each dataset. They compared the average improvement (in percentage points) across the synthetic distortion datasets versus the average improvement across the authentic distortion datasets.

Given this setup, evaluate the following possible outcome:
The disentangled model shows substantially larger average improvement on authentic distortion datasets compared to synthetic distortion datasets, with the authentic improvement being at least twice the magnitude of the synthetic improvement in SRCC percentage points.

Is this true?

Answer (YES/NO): YES